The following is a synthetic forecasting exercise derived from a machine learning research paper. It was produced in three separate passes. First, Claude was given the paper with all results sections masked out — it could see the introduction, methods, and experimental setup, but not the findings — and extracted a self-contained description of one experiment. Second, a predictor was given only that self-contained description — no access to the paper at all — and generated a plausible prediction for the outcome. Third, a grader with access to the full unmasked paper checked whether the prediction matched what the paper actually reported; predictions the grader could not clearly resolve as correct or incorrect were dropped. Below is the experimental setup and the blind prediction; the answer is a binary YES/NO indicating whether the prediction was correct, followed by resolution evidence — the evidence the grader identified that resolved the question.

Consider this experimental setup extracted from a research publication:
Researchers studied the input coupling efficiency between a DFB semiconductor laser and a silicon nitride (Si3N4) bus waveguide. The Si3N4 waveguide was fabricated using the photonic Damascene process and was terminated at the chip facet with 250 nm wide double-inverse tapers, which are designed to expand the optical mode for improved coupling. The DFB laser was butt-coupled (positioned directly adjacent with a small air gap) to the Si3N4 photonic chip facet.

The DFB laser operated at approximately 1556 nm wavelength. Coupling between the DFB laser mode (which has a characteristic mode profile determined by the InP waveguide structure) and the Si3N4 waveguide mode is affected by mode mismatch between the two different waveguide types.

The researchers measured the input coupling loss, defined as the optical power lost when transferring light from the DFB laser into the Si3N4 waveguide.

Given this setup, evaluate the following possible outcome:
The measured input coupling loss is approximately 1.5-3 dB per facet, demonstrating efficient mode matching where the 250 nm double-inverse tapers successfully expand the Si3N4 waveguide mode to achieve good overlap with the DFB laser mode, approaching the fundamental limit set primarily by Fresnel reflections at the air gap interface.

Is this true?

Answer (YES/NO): NO